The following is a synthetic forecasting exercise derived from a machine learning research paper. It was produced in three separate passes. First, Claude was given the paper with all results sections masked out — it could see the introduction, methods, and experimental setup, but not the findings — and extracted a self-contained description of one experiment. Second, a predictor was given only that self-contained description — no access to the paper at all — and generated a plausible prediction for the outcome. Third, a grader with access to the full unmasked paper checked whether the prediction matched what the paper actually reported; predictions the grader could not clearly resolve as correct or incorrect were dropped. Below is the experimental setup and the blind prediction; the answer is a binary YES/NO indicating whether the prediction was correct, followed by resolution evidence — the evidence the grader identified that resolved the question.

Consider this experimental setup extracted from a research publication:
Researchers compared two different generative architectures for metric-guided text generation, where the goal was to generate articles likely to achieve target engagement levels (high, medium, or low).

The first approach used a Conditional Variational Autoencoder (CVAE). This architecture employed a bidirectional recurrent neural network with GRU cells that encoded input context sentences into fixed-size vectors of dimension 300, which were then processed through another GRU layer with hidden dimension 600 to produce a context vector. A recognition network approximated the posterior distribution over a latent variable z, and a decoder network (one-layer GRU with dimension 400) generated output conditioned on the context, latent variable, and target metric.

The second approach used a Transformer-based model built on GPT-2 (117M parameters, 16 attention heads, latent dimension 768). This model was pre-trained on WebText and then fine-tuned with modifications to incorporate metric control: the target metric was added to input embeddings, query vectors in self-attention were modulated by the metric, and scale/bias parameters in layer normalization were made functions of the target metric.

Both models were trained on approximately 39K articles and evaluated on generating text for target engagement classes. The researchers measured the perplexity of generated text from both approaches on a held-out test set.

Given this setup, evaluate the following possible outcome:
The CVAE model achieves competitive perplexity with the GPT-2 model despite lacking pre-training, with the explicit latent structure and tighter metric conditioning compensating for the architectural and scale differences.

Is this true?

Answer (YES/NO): NO